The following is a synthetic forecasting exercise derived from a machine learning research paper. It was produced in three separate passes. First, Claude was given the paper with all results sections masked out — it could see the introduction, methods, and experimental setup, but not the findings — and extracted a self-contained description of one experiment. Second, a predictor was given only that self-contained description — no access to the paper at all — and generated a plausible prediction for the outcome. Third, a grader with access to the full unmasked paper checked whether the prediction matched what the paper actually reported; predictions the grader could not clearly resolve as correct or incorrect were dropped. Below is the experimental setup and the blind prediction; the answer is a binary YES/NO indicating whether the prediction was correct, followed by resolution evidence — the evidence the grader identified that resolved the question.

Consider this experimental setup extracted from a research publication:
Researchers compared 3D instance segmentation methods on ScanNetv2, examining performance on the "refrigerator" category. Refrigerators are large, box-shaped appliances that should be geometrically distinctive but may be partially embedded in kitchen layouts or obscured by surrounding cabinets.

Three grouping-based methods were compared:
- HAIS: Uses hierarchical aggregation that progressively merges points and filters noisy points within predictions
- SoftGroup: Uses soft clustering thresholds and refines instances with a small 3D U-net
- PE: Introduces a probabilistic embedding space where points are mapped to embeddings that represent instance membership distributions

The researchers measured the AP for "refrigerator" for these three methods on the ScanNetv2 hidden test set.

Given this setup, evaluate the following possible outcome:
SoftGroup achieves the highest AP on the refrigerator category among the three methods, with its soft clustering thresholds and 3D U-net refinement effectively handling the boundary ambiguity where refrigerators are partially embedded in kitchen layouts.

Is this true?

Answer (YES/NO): YES